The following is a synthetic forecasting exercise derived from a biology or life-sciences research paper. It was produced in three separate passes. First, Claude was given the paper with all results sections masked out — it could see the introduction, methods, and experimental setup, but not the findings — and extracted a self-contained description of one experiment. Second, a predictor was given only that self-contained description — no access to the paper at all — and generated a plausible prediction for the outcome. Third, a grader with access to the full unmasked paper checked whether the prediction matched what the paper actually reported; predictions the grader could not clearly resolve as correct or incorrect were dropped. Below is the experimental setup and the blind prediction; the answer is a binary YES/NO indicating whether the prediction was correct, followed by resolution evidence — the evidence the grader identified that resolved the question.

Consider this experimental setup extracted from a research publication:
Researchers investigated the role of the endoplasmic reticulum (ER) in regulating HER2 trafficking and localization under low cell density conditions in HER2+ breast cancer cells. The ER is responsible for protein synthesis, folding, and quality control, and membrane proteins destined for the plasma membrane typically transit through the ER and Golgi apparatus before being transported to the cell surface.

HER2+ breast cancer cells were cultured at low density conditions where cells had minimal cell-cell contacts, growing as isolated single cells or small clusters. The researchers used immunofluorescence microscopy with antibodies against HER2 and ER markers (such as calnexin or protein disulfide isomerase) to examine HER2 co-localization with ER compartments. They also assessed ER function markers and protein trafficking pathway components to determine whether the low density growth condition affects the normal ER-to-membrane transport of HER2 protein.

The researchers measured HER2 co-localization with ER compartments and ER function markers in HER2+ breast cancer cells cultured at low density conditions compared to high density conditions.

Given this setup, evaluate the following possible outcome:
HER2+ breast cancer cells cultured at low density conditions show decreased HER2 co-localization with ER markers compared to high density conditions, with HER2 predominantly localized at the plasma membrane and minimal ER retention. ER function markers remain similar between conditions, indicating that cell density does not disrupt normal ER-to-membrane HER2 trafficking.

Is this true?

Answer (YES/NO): NO